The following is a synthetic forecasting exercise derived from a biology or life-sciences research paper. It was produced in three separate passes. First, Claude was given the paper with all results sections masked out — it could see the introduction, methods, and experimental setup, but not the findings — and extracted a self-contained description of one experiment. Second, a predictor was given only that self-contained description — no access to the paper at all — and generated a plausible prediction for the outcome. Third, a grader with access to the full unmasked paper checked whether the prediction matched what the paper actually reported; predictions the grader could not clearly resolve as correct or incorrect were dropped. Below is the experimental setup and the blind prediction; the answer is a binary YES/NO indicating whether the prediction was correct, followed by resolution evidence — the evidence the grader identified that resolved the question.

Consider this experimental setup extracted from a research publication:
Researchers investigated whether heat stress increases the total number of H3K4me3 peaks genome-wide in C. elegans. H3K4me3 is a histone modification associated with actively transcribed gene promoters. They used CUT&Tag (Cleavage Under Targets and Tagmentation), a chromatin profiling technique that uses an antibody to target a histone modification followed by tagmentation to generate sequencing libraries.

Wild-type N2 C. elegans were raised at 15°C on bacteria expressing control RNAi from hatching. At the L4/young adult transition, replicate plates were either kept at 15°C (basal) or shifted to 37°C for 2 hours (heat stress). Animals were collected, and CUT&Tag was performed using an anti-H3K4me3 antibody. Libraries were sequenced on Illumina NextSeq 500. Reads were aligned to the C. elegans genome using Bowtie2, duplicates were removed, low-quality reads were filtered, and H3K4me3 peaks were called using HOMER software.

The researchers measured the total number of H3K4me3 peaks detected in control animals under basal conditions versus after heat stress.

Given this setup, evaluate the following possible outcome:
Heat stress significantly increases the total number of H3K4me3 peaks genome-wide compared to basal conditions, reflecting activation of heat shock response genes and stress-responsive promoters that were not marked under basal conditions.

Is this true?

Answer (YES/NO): NO